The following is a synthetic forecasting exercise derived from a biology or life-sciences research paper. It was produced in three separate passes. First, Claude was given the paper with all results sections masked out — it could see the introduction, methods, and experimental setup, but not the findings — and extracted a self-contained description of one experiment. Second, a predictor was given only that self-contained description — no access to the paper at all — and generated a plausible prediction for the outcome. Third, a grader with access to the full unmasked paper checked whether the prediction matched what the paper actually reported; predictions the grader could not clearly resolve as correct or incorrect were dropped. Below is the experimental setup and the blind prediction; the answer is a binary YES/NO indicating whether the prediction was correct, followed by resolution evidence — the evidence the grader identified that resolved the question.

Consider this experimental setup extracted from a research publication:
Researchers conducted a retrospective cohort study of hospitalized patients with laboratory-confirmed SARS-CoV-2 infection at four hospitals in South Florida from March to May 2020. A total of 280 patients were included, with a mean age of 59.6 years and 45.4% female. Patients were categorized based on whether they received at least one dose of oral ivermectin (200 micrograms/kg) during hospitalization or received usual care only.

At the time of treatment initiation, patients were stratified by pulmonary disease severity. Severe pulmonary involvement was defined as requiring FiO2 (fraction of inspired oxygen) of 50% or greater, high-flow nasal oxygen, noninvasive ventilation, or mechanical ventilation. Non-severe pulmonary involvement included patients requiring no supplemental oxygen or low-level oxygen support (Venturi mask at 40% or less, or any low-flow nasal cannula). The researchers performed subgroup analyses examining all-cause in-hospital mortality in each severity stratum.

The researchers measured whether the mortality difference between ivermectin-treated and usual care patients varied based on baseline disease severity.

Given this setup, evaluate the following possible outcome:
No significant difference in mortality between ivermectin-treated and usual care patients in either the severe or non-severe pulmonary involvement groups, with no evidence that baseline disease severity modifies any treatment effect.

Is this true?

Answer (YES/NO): NO